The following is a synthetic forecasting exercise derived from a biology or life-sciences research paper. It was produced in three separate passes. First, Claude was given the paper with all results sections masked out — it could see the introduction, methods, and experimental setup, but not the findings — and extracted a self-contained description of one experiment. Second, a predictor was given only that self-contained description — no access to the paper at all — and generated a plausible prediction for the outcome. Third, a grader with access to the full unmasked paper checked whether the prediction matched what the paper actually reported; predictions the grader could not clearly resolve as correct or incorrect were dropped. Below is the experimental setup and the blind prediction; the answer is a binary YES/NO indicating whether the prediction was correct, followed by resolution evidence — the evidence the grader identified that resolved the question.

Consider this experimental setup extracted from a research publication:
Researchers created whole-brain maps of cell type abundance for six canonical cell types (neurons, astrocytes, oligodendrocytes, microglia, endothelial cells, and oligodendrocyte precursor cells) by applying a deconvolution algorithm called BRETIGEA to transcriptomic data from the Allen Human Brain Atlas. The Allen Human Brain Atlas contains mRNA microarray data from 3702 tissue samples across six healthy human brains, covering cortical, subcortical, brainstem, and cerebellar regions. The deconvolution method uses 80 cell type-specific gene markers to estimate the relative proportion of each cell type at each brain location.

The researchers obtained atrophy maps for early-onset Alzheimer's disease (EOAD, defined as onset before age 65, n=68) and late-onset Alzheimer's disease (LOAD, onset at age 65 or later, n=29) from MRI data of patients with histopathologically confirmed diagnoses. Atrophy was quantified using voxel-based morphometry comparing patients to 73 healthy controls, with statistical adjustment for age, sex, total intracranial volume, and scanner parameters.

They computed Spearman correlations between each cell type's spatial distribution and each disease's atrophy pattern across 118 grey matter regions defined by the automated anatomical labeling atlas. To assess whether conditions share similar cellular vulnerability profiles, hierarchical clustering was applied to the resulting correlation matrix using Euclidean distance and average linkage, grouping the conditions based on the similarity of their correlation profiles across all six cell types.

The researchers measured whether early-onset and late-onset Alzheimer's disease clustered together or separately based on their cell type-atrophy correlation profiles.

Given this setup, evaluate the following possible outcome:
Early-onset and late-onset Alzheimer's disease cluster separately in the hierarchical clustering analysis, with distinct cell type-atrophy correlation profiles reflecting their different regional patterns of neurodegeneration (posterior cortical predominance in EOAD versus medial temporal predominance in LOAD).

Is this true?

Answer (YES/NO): NO